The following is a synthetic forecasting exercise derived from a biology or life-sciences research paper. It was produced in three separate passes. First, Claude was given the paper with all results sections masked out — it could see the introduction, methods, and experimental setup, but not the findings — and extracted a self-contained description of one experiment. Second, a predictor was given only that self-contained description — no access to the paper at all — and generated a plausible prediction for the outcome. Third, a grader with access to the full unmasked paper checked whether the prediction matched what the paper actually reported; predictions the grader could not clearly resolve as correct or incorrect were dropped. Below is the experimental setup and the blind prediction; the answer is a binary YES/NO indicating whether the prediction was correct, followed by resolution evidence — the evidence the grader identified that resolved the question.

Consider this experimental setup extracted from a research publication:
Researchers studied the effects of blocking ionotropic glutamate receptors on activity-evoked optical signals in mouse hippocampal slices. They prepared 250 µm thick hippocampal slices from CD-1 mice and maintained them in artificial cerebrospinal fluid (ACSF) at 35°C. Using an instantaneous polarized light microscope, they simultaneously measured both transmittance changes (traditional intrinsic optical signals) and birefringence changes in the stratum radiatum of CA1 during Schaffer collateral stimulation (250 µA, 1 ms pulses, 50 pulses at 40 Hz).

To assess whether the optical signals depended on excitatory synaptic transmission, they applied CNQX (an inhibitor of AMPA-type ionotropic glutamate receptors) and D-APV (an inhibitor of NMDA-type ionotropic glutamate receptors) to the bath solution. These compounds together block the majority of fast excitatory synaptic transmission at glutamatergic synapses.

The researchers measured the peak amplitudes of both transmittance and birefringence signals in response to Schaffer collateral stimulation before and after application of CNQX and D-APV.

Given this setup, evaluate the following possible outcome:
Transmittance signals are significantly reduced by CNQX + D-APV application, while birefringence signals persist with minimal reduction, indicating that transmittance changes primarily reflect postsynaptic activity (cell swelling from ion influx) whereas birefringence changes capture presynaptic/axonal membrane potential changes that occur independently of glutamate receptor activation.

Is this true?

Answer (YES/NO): NO